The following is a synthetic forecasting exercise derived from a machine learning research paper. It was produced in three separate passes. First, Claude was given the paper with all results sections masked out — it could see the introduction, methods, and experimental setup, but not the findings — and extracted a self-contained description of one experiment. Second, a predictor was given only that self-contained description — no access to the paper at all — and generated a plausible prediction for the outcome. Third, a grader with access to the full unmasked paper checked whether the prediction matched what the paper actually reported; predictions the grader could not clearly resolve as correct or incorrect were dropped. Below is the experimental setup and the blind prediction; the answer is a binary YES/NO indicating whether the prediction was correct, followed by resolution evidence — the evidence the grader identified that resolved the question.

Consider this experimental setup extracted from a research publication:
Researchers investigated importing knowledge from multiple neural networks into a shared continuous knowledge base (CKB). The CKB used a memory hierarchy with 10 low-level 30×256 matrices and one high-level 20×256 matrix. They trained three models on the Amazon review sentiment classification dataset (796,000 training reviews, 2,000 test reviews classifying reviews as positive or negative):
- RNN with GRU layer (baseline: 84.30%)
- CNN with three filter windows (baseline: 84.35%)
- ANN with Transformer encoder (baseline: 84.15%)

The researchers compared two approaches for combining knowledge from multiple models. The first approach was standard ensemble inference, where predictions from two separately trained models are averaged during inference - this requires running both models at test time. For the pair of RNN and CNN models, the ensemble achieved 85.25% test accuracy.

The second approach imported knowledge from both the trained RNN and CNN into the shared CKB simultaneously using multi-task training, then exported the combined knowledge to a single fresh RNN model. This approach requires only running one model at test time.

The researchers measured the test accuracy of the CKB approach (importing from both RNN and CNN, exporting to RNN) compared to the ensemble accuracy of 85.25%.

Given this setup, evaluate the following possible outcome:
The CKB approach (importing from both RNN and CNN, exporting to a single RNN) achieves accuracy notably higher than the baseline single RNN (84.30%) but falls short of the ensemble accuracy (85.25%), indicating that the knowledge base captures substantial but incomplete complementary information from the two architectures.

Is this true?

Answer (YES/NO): YES